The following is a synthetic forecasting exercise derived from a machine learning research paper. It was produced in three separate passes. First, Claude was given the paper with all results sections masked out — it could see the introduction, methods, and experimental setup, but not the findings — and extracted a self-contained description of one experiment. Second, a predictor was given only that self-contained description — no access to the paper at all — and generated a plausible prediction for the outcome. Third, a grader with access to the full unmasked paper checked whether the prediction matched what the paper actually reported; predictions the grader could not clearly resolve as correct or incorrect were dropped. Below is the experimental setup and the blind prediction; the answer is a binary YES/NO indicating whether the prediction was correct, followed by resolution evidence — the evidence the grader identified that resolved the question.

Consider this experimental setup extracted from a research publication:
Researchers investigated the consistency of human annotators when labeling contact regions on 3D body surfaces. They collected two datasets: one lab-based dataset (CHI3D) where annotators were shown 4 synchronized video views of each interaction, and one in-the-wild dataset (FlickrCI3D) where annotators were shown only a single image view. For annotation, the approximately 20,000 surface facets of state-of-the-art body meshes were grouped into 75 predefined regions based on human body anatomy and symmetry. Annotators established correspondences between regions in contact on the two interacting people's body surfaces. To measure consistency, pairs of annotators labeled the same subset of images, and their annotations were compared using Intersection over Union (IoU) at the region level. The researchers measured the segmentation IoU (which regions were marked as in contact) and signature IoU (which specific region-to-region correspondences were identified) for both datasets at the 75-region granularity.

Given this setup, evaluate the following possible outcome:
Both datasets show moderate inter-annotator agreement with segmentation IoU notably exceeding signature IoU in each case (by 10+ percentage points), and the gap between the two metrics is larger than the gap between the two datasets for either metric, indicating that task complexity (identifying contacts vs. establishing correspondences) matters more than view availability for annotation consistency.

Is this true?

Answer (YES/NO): NO